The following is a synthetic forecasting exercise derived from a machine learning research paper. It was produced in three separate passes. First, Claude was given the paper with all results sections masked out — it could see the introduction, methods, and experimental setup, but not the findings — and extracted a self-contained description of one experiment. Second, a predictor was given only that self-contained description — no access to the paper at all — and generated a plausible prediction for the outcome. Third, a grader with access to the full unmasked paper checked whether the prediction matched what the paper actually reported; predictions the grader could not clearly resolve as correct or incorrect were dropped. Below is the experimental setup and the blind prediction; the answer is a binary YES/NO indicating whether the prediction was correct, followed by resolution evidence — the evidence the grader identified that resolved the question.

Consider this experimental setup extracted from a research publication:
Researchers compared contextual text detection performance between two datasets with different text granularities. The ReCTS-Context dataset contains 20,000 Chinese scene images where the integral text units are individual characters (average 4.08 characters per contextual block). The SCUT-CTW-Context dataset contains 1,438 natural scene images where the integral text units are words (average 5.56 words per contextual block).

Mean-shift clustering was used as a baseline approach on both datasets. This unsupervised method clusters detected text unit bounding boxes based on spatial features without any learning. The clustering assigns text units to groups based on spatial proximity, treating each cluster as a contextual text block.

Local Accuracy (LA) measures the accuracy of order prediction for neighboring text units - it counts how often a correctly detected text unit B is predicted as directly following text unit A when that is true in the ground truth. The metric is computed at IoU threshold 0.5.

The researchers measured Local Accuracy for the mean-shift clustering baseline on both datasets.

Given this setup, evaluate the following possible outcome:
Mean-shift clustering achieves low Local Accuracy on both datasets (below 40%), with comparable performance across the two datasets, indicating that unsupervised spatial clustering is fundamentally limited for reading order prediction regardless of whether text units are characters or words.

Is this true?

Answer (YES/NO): NO